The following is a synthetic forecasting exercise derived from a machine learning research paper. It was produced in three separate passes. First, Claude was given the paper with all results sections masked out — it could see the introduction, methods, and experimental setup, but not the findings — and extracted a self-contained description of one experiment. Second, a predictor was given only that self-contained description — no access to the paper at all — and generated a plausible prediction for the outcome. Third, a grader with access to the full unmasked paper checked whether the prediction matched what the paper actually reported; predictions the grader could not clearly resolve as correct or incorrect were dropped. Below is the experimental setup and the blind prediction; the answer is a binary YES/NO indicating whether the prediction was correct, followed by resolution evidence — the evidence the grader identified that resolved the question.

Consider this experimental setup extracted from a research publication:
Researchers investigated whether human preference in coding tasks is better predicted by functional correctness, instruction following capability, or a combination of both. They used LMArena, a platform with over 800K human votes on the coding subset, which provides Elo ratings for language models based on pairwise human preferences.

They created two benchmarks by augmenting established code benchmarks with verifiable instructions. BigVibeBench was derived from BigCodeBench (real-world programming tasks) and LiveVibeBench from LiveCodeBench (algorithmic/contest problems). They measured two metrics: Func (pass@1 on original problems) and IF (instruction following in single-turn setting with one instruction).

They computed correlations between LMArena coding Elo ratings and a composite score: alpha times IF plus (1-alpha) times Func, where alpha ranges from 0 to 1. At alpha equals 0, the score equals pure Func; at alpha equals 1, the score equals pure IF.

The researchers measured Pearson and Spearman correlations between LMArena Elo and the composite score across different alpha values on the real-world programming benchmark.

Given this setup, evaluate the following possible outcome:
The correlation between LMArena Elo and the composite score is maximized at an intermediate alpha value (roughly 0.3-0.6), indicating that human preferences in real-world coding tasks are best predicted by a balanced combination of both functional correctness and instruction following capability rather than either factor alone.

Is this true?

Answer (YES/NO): NO